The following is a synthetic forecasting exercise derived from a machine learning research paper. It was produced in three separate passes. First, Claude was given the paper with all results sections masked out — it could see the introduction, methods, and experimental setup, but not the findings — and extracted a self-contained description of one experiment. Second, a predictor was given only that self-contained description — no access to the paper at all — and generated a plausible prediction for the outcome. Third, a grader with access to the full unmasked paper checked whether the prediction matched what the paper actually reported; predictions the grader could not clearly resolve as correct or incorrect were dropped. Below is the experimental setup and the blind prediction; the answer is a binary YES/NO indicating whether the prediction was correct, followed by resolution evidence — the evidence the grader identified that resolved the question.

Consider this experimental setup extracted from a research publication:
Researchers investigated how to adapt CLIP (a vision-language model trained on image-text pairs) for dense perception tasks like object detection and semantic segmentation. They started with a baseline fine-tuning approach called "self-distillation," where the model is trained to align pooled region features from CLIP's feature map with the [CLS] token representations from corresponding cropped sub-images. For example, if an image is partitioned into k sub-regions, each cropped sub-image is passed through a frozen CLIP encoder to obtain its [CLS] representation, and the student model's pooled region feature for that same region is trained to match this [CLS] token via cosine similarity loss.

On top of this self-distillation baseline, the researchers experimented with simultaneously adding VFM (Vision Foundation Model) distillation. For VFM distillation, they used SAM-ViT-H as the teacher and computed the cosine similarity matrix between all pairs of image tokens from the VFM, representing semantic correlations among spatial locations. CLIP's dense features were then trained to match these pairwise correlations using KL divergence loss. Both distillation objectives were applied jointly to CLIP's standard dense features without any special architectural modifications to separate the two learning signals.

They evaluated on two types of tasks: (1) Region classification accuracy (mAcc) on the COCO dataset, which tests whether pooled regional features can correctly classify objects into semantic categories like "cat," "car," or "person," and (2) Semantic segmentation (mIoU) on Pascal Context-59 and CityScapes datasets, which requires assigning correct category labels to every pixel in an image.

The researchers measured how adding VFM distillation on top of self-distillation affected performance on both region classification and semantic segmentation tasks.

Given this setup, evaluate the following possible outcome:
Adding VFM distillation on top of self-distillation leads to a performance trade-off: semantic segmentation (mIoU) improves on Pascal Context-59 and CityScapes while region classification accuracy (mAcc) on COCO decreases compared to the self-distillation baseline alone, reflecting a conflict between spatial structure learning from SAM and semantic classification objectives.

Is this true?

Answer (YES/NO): YES